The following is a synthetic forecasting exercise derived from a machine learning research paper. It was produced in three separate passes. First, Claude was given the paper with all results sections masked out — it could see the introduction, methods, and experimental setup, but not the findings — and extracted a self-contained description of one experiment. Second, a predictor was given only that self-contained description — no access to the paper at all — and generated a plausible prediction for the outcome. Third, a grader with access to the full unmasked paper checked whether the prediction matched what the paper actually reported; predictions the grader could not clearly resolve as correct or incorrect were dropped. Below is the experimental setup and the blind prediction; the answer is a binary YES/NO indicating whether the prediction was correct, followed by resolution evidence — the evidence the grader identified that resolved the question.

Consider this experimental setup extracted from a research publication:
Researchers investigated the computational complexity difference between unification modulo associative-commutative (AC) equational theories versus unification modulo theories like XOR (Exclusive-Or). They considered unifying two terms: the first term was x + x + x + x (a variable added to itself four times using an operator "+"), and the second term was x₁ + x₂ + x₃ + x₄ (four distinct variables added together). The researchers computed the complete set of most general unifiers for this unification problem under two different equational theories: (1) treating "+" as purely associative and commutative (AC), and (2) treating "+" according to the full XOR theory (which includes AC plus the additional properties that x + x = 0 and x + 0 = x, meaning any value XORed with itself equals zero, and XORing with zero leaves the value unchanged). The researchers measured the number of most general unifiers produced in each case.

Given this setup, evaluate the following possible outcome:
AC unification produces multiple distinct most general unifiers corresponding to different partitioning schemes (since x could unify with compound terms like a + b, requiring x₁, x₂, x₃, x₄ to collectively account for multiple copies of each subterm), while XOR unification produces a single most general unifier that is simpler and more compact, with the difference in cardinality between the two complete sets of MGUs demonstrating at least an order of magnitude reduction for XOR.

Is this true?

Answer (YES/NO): NO